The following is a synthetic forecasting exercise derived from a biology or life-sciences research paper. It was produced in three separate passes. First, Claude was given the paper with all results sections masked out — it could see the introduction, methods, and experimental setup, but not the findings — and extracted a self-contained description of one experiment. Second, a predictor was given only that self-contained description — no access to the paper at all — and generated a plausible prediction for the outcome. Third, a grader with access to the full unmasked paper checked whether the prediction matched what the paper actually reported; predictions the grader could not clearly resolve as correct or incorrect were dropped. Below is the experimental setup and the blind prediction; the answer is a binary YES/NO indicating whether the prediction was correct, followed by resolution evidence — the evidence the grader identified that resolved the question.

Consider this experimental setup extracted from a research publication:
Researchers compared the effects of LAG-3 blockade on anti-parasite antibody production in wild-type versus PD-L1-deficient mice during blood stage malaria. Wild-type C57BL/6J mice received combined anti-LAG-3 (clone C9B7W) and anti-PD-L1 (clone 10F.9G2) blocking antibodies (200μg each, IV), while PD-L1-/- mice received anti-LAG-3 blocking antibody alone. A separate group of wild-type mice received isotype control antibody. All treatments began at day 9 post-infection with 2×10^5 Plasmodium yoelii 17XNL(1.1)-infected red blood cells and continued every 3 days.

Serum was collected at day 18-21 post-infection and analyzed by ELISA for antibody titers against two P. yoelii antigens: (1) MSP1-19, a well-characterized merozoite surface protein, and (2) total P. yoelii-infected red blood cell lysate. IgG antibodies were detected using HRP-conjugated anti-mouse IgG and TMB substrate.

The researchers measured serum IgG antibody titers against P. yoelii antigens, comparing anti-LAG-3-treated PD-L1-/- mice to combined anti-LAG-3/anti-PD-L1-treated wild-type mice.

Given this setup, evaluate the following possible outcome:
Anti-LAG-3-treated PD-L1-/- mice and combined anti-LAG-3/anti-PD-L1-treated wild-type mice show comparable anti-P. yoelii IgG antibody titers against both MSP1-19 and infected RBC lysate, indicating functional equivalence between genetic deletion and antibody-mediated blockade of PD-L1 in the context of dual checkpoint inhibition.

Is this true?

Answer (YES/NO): YES